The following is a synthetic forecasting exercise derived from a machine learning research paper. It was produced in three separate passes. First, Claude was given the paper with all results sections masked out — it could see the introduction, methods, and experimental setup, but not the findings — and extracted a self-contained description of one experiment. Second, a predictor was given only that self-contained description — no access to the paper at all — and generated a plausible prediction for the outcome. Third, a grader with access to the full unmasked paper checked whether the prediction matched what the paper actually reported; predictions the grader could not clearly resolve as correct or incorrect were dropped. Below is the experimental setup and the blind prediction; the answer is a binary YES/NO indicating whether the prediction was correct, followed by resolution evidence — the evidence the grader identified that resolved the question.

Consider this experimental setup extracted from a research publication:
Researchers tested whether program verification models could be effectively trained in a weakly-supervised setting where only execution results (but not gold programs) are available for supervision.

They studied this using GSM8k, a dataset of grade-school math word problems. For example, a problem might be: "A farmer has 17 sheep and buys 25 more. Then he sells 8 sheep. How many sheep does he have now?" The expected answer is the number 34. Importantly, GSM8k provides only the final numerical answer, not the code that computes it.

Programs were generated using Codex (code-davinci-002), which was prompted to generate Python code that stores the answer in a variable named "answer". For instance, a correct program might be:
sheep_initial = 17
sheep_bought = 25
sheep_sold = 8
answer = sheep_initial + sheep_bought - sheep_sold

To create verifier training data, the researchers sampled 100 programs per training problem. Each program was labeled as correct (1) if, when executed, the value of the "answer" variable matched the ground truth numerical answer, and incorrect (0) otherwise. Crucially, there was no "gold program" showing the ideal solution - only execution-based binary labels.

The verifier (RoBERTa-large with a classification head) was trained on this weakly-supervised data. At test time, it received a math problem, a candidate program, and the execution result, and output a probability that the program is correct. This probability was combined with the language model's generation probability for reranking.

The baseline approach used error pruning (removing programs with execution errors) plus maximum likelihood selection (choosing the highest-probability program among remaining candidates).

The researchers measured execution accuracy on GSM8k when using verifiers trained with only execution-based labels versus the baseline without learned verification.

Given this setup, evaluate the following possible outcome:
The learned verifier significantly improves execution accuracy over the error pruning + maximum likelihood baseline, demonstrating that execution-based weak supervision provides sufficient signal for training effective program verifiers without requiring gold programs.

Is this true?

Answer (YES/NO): YES